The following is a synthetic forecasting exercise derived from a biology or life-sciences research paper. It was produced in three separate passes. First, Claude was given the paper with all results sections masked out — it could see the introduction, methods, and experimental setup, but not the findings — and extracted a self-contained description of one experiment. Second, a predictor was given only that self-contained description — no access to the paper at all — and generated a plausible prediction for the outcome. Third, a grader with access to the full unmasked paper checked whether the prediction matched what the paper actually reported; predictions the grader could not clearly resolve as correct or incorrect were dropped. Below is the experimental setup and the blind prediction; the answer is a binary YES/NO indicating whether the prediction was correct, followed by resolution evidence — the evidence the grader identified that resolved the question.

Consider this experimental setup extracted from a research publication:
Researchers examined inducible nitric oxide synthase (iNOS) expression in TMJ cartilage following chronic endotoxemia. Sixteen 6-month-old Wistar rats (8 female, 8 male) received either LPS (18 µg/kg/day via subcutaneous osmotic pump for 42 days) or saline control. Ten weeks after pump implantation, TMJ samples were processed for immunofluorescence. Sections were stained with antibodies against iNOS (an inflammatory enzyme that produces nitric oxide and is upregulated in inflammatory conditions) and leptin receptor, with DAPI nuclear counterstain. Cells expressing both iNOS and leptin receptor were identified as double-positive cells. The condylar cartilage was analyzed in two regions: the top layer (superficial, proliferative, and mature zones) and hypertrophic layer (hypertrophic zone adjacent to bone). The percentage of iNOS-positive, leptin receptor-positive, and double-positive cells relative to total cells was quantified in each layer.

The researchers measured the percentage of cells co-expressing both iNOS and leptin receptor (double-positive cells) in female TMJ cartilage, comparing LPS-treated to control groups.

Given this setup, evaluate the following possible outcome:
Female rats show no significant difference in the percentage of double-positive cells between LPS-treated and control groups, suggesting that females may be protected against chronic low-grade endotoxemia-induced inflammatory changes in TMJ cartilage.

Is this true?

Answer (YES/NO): NO